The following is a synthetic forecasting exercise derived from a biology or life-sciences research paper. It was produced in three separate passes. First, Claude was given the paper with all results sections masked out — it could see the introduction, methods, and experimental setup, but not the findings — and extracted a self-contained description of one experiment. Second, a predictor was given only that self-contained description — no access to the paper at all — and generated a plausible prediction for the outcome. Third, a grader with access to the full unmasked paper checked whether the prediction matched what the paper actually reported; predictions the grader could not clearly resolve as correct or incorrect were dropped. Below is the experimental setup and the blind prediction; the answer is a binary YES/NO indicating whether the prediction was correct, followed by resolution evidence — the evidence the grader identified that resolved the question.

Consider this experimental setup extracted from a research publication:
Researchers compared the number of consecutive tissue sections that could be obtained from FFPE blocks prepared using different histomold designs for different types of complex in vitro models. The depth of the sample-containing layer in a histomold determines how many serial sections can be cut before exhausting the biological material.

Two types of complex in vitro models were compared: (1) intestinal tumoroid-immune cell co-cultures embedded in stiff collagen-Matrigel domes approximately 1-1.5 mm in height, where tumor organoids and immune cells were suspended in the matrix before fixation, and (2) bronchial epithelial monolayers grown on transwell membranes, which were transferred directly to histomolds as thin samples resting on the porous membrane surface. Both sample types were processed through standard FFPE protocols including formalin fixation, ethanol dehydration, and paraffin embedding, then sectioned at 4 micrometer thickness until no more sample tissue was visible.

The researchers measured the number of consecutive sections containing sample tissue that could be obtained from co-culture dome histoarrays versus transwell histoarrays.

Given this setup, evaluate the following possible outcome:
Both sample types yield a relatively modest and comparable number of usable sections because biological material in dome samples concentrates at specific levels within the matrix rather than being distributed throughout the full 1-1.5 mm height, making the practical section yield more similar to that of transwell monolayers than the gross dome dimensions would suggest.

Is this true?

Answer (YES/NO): NO